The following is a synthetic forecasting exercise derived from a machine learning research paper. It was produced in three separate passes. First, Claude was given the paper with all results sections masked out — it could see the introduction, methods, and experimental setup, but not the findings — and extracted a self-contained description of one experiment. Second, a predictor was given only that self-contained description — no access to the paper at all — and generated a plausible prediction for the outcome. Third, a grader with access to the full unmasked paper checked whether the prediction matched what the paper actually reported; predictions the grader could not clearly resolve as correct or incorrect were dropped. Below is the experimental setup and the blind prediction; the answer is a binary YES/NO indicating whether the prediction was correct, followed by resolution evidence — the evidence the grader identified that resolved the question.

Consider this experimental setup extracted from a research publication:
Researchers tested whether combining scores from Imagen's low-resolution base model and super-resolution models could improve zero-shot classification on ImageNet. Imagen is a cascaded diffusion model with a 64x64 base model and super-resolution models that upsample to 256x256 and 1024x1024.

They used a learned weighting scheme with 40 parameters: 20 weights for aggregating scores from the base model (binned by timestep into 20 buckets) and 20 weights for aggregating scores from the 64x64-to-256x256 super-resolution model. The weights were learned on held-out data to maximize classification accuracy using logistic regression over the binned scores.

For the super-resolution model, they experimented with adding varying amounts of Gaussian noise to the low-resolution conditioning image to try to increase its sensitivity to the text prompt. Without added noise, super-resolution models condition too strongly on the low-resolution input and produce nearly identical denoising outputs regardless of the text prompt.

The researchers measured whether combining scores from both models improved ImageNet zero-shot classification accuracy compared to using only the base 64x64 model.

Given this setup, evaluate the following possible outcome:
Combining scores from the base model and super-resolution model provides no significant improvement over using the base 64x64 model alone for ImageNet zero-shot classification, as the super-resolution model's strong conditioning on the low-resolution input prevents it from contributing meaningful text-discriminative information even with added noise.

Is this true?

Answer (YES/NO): YES